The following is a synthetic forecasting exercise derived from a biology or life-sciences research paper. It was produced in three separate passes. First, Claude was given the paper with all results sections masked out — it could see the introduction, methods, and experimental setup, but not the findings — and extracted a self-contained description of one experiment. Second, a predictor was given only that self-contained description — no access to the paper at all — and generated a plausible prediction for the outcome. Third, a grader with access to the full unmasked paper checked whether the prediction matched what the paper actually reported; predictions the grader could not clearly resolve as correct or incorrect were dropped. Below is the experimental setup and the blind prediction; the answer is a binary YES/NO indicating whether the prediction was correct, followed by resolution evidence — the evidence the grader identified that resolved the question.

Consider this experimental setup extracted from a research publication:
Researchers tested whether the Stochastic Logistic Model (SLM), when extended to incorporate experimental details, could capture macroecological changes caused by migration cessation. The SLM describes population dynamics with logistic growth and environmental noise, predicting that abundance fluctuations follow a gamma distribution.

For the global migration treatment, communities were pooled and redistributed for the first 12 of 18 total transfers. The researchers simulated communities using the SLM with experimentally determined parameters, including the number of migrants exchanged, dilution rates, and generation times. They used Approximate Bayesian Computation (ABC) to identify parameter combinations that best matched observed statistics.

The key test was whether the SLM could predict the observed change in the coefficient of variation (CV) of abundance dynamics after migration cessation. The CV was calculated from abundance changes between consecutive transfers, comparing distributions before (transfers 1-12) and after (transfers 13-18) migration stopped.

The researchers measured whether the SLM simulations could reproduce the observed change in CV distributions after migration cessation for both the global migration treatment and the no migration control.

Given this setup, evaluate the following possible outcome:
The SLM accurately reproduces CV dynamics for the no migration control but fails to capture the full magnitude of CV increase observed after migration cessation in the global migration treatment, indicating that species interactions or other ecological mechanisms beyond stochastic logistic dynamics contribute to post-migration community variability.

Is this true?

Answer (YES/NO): YES